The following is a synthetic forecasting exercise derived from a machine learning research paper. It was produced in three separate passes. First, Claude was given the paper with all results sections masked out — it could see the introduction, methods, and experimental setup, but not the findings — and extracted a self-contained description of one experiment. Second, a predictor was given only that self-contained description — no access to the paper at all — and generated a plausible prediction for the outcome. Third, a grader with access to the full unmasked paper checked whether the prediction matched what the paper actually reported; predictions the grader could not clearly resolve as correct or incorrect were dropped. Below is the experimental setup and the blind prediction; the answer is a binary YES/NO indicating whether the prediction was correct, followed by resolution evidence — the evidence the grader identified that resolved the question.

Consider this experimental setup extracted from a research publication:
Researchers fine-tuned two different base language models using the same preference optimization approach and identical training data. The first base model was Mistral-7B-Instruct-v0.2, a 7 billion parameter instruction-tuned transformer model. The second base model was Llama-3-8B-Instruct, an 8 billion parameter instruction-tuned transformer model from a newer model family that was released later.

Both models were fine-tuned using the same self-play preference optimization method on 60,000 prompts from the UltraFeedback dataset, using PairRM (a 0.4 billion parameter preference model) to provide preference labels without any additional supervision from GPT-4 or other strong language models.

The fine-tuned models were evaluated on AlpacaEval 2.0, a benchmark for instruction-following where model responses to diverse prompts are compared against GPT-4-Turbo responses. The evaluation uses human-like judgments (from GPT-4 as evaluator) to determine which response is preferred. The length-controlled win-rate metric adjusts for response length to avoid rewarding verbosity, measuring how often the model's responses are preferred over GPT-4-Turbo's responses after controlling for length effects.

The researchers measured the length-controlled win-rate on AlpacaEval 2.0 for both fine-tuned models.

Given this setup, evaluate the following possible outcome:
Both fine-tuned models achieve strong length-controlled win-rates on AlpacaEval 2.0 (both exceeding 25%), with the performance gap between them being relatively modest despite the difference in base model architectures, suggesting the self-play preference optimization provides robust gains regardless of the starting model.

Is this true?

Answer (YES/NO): NO